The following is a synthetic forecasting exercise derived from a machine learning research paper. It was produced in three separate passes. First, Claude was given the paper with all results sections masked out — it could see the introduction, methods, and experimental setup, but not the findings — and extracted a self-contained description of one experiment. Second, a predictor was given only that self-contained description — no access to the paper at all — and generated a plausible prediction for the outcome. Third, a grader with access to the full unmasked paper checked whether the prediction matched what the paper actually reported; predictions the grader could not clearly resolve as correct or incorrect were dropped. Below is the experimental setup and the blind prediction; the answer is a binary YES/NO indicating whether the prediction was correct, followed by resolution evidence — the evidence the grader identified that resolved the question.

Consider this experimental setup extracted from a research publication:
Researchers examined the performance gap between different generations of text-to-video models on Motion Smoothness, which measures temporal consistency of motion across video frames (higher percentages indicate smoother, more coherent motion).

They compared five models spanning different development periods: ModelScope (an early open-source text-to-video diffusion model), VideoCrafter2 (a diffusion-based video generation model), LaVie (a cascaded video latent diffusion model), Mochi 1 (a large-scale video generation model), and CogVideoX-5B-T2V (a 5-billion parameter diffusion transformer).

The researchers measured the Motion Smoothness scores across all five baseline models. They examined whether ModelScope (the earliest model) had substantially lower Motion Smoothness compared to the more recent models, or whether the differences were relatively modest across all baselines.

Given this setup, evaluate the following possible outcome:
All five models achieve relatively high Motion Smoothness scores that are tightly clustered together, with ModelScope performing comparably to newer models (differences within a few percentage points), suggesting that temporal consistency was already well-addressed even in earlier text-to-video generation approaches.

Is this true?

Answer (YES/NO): YES